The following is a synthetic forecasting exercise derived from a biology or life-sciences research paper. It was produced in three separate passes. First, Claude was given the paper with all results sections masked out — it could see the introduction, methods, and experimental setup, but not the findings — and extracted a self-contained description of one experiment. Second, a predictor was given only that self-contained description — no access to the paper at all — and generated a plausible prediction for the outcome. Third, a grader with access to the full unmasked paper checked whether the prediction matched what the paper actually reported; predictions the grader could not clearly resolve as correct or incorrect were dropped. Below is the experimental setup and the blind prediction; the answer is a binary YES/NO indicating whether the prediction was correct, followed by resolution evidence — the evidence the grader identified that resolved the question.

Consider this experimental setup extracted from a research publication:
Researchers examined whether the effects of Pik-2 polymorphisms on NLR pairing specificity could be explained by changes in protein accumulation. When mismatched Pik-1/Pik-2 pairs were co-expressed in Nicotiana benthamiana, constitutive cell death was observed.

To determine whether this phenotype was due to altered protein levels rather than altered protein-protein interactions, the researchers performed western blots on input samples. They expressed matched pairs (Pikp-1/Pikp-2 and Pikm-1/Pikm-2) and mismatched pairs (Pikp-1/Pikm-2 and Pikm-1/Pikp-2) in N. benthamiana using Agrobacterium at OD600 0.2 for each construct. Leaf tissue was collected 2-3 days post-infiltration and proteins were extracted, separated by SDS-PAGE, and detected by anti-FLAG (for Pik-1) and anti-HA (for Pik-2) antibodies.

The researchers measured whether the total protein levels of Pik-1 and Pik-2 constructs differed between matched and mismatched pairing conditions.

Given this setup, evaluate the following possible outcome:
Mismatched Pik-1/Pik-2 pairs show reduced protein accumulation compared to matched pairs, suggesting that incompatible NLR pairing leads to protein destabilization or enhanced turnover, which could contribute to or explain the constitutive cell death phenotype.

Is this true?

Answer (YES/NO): NO